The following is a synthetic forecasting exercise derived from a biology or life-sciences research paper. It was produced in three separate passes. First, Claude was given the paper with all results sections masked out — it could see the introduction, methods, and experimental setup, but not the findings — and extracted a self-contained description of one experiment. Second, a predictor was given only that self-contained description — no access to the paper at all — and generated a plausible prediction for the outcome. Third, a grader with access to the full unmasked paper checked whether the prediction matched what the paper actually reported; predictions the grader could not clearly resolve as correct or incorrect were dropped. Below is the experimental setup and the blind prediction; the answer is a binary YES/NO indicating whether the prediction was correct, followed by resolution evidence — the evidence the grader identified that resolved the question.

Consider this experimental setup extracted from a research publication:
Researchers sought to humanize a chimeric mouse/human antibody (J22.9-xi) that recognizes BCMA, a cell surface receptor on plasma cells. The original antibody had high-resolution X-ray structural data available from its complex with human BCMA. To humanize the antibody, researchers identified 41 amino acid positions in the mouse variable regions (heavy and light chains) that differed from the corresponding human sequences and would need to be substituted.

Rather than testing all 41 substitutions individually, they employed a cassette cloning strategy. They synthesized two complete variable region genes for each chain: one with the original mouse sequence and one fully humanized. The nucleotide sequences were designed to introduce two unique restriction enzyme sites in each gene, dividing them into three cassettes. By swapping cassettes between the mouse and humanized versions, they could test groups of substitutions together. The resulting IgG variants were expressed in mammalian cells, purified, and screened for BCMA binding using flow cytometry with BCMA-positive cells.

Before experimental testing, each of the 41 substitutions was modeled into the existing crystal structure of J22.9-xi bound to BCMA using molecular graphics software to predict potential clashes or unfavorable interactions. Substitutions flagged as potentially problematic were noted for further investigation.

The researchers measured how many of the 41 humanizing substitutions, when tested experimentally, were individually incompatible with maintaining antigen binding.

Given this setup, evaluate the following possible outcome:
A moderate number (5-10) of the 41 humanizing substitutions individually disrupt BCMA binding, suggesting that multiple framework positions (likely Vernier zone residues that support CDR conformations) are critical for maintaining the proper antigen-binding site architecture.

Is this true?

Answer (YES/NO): NO